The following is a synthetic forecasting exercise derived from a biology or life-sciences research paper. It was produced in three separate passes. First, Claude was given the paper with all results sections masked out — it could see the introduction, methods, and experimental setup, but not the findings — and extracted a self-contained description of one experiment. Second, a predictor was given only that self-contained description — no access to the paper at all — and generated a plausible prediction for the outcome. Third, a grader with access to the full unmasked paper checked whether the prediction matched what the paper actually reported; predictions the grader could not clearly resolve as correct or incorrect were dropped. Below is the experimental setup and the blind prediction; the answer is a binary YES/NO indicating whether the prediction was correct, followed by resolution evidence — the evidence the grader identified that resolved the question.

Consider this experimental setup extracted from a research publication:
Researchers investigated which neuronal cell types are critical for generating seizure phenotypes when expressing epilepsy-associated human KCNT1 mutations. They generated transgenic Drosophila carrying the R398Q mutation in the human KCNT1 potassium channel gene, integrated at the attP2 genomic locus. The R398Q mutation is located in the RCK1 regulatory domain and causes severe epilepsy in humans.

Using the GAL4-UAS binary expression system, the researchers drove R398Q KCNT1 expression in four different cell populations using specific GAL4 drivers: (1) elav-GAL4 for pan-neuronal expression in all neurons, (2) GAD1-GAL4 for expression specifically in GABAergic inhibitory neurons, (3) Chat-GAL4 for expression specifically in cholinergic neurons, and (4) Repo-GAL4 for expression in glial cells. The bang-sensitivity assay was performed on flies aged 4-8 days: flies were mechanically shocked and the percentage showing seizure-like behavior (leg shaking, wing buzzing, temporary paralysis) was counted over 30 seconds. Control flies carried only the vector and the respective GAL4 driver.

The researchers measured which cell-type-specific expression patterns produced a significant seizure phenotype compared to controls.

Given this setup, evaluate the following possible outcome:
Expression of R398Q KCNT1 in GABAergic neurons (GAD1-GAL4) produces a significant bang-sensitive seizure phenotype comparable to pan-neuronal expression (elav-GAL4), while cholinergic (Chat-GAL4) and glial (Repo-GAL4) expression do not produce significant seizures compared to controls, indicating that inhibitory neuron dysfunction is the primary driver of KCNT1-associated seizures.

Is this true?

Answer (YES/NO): NO